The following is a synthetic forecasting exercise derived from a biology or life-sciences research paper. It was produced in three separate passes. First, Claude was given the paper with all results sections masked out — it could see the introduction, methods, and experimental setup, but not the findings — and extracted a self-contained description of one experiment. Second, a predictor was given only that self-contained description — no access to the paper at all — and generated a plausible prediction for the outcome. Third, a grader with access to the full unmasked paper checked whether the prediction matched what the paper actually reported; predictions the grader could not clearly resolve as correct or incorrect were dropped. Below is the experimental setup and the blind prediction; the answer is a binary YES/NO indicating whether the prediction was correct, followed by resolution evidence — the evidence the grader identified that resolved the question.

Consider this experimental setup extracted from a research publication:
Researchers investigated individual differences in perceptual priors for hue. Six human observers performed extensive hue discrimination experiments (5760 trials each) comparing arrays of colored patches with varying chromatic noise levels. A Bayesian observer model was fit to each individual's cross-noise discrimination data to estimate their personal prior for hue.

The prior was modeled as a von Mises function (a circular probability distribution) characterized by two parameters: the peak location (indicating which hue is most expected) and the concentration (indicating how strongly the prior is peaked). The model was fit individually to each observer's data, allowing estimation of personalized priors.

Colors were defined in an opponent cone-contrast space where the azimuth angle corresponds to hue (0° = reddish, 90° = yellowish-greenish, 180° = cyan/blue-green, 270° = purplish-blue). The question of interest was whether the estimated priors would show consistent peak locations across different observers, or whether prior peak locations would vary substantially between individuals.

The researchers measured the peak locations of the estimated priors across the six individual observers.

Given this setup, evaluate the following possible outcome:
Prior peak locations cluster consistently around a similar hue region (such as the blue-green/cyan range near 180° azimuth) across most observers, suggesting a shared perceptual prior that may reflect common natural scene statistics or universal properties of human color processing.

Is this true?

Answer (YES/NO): NO